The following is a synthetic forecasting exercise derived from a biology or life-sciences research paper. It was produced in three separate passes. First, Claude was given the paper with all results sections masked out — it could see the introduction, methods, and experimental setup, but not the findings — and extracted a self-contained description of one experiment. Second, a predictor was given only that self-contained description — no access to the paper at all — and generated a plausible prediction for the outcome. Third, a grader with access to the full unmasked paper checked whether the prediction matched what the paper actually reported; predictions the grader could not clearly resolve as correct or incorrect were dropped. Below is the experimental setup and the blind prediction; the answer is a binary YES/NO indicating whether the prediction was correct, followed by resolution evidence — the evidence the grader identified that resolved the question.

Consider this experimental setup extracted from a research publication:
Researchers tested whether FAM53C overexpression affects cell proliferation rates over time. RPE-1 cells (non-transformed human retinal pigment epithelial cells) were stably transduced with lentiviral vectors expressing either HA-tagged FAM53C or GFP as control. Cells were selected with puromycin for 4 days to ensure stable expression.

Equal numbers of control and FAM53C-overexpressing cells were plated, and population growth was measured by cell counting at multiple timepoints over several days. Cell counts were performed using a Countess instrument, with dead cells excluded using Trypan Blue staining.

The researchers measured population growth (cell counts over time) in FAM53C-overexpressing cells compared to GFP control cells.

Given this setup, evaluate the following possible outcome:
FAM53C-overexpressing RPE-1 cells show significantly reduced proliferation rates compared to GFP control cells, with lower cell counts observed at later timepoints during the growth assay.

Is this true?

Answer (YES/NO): NO